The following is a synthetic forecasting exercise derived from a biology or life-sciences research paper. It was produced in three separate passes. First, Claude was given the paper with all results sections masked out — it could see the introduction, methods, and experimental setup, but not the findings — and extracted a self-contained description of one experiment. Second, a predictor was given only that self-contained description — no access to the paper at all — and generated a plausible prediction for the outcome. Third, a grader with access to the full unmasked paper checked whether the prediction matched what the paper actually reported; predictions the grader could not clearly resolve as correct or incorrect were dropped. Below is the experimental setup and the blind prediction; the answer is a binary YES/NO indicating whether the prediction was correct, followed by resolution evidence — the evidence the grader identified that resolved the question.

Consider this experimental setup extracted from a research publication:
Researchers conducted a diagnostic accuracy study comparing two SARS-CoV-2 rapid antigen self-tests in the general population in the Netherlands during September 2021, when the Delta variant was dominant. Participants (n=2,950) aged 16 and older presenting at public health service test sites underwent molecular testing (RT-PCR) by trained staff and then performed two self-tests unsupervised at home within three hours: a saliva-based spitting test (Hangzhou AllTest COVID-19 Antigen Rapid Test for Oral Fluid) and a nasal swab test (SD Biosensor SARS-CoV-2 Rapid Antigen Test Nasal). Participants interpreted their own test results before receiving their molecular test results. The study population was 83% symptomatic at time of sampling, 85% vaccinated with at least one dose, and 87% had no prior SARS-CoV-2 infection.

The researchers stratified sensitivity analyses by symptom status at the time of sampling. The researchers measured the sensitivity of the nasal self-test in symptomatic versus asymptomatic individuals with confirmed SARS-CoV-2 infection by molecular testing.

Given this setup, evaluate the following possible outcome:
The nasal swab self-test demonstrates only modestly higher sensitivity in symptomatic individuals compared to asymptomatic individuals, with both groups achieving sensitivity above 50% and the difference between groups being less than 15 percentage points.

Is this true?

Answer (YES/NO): NO